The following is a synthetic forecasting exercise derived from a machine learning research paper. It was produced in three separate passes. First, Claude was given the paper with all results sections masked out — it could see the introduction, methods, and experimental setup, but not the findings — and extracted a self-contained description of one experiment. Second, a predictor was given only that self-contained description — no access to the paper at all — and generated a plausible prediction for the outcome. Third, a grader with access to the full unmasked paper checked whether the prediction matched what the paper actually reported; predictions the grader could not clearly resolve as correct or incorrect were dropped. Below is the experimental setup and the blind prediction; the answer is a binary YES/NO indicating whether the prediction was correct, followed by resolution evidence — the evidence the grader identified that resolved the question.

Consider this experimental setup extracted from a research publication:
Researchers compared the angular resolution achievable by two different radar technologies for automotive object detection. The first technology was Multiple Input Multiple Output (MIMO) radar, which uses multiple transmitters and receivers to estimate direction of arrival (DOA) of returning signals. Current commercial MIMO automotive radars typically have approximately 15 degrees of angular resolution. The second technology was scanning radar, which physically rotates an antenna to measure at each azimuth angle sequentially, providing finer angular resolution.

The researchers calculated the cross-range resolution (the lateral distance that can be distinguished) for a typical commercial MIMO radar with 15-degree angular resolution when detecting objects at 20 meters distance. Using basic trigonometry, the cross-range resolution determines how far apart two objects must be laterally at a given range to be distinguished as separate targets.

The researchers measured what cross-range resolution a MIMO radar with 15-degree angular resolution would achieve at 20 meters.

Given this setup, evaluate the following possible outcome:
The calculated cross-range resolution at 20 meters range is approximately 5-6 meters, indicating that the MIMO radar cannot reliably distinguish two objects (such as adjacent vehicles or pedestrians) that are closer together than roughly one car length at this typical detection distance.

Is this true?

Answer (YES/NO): NO